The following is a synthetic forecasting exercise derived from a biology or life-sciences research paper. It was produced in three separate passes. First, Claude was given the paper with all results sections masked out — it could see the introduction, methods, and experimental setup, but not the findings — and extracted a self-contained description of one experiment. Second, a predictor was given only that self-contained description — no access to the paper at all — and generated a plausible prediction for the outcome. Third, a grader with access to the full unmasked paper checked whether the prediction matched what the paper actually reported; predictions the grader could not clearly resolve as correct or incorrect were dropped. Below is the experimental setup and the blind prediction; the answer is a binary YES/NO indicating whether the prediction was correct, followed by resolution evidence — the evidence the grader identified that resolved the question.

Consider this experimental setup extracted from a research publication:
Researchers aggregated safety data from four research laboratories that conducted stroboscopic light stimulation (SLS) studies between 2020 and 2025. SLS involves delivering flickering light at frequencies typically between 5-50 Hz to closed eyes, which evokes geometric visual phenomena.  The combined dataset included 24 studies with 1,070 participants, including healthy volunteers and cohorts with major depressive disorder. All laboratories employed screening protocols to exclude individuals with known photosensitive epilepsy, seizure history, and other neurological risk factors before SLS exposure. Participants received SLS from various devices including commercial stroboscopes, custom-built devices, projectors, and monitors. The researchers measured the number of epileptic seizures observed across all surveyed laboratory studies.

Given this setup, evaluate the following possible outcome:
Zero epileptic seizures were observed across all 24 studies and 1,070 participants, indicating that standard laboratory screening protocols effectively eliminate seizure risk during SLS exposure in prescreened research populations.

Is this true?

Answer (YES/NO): YES